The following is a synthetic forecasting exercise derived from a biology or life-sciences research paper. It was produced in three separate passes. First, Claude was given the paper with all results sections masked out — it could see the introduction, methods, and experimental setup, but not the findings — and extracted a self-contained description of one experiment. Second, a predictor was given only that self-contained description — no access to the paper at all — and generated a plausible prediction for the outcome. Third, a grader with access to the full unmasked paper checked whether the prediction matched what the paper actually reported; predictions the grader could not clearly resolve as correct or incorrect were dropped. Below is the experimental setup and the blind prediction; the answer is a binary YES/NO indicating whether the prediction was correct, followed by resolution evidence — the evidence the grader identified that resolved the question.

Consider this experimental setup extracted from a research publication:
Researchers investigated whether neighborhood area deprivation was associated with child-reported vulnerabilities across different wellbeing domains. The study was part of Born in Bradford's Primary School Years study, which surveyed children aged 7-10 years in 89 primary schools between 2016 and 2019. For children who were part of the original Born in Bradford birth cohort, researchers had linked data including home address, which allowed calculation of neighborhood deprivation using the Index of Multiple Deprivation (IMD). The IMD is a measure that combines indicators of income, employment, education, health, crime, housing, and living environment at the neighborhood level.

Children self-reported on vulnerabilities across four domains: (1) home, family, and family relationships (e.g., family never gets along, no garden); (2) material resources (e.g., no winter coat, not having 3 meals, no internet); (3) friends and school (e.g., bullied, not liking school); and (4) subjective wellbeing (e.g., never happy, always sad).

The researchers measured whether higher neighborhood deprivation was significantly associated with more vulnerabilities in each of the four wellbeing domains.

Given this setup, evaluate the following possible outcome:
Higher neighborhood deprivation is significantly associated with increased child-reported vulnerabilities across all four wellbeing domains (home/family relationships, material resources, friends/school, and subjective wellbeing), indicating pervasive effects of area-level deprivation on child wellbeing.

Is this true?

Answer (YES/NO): NO